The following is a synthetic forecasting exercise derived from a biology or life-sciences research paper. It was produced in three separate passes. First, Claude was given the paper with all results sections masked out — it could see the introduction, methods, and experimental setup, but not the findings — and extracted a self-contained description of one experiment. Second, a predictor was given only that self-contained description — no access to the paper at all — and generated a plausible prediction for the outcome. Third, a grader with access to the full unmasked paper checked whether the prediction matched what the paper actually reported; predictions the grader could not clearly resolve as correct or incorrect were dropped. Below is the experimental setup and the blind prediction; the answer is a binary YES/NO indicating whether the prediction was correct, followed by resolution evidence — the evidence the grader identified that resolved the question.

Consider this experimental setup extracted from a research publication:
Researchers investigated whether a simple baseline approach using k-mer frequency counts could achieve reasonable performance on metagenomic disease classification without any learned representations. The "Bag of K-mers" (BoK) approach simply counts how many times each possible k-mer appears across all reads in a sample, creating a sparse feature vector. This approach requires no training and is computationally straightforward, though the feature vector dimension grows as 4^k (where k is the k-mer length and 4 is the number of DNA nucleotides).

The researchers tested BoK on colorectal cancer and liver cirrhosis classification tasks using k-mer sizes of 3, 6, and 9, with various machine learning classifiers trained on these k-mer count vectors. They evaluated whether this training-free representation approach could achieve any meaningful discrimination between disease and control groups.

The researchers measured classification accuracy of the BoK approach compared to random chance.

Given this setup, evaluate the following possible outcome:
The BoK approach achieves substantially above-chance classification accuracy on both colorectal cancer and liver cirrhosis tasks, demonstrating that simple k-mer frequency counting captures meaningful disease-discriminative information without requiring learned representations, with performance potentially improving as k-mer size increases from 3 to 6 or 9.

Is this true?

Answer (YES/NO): YES